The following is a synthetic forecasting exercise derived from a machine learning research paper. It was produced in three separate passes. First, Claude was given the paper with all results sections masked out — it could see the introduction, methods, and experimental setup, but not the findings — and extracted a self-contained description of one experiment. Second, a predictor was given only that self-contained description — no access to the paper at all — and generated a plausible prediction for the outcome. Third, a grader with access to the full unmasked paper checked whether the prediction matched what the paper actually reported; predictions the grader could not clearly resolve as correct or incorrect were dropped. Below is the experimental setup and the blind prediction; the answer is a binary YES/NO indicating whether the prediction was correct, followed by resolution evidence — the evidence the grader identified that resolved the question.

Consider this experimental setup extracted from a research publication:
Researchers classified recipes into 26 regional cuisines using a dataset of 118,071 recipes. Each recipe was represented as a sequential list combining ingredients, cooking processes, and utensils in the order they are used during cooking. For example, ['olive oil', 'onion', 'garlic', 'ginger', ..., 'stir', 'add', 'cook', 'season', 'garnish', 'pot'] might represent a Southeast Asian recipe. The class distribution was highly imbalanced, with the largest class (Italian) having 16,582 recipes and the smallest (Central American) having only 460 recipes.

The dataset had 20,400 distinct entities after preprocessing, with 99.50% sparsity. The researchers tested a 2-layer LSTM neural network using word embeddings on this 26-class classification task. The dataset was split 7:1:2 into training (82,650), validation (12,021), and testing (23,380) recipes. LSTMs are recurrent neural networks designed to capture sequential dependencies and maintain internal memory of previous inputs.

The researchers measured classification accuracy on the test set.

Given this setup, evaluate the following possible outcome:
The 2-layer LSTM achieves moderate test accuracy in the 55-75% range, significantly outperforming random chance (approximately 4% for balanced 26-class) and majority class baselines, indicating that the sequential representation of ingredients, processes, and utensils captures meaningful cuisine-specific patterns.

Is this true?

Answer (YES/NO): NO